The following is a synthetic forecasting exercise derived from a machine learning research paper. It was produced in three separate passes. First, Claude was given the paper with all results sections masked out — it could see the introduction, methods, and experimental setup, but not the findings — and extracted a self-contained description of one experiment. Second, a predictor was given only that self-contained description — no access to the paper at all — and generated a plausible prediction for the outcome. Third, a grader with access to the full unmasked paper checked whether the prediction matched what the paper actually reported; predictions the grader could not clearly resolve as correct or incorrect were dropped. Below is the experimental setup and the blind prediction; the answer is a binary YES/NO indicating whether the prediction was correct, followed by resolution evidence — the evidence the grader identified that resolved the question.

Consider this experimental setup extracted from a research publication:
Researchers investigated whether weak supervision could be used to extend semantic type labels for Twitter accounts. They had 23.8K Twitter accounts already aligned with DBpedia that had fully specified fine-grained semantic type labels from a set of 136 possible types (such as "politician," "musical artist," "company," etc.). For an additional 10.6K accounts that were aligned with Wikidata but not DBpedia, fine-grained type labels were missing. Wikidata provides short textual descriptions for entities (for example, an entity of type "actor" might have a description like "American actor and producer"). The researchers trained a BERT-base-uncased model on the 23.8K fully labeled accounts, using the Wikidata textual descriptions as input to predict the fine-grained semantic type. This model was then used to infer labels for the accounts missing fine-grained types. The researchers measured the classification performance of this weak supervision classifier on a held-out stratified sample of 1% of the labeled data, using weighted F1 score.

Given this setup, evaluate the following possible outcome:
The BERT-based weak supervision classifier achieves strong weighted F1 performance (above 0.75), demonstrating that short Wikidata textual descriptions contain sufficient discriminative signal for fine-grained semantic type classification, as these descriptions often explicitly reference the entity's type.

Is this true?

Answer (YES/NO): YES